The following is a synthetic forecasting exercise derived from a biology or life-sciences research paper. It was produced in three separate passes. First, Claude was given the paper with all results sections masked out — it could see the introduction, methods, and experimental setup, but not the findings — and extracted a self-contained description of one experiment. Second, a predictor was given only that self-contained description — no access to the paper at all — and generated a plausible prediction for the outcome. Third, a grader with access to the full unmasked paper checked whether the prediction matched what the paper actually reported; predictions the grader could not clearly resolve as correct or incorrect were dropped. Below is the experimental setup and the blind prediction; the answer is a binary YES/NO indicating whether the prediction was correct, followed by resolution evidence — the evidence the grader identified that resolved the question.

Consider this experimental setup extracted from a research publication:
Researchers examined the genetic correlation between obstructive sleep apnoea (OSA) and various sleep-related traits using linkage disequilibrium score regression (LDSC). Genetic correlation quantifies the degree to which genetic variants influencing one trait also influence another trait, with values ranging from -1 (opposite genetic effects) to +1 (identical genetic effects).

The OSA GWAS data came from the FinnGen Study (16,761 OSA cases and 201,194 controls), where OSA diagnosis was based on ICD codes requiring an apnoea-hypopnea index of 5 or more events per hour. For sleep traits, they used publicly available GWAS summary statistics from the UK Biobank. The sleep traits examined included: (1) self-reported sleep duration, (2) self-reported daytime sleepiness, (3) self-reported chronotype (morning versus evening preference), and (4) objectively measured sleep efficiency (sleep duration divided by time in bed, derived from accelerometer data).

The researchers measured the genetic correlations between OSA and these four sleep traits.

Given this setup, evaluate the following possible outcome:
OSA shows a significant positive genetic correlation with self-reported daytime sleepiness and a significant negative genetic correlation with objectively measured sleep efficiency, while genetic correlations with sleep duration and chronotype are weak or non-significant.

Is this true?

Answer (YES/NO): YES